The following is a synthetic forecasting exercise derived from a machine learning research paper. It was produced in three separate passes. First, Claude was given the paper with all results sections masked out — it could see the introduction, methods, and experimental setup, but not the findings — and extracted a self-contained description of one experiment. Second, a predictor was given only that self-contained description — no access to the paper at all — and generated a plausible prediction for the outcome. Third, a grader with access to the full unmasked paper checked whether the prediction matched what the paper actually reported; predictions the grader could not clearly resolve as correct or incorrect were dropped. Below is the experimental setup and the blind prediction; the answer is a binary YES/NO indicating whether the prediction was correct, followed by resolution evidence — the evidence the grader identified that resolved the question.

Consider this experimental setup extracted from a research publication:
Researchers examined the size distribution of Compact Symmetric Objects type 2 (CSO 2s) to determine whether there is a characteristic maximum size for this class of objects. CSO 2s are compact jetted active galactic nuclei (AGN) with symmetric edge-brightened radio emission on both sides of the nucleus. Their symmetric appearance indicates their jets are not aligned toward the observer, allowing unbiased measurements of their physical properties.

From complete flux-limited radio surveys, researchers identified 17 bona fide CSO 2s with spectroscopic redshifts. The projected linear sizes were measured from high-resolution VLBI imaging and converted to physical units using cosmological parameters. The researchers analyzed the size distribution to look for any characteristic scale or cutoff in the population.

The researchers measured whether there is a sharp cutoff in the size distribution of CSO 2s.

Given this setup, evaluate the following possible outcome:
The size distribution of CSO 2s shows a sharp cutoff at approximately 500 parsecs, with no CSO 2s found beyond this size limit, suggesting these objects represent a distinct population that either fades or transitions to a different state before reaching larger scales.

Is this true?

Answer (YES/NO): NO